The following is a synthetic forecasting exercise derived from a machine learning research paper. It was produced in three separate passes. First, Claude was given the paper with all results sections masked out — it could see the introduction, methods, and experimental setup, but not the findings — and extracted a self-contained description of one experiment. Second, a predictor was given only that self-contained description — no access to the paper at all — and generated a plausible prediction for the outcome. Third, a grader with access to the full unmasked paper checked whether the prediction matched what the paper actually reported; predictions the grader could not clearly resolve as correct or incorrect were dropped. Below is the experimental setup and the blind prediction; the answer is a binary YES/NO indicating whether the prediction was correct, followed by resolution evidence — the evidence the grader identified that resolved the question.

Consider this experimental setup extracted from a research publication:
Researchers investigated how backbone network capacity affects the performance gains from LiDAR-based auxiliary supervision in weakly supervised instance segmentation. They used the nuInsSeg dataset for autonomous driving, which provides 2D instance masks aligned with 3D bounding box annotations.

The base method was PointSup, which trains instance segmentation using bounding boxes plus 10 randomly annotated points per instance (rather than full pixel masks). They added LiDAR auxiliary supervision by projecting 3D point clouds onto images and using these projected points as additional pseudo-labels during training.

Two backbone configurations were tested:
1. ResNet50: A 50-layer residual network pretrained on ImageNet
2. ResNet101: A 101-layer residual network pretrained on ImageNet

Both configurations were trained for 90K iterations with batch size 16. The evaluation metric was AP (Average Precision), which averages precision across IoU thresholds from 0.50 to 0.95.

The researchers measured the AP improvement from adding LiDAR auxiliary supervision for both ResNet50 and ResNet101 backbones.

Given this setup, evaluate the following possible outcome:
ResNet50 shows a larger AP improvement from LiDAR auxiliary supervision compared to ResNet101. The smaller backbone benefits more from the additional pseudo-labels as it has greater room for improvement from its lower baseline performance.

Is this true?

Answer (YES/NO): YES